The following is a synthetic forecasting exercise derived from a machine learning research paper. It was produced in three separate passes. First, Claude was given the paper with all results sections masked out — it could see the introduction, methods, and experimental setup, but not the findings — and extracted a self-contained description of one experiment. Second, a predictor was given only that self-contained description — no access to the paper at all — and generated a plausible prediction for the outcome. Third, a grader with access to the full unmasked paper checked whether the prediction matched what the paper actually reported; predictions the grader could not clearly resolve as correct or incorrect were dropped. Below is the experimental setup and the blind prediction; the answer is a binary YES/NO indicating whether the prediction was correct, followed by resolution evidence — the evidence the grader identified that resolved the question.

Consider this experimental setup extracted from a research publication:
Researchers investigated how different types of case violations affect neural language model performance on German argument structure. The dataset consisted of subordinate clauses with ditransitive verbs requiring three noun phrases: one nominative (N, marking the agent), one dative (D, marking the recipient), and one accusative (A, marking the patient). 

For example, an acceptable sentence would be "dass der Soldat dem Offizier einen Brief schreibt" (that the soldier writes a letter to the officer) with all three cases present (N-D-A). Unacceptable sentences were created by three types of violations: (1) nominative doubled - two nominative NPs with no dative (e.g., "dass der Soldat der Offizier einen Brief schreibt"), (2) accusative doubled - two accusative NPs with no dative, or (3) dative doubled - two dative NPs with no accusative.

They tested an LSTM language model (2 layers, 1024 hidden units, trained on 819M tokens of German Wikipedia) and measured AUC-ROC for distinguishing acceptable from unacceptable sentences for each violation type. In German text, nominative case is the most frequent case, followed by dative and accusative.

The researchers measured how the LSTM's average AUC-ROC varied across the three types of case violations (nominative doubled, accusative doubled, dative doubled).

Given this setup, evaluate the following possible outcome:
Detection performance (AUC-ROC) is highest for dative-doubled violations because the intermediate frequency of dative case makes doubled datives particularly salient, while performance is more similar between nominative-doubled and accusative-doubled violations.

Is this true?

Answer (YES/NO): NO